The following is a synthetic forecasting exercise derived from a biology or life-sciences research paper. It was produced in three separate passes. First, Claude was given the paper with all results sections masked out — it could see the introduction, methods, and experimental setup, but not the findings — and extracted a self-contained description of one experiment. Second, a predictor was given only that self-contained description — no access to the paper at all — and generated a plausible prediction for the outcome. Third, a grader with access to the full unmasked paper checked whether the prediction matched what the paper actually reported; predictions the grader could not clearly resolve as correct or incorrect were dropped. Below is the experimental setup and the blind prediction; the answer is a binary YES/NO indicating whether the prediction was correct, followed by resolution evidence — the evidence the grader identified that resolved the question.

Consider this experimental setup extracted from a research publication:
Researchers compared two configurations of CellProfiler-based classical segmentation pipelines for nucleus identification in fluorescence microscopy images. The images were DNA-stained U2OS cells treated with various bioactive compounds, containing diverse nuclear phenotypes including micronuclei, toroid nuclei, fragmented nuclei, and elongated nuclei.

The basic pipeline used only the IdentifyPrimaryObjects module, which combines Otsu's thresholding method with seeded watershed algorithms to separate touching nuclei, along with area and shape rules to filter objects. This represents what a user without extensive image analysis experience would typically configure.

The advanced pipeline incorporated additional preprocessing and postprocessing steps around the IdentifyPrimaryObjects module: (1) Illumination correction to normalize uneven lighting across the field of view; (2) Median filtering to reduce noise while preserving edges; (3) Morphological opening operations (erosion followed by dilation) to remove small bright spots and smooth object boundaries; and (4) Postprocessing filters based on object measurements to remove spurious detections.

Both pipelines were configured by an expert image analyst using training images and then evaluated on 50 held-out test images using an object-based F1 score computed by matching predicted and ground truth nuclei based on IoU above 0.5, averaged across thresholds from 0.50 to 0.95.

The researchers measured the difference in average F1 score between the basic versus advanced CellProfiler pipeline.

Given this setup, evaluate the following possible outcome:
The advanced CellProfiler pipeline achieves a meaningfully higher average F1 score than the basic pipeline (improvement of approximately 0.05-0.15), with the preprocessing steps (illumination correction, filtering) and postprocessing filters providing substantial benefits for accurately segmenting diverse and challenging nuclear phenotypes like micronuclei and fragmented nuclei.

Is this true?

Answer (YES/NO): NO